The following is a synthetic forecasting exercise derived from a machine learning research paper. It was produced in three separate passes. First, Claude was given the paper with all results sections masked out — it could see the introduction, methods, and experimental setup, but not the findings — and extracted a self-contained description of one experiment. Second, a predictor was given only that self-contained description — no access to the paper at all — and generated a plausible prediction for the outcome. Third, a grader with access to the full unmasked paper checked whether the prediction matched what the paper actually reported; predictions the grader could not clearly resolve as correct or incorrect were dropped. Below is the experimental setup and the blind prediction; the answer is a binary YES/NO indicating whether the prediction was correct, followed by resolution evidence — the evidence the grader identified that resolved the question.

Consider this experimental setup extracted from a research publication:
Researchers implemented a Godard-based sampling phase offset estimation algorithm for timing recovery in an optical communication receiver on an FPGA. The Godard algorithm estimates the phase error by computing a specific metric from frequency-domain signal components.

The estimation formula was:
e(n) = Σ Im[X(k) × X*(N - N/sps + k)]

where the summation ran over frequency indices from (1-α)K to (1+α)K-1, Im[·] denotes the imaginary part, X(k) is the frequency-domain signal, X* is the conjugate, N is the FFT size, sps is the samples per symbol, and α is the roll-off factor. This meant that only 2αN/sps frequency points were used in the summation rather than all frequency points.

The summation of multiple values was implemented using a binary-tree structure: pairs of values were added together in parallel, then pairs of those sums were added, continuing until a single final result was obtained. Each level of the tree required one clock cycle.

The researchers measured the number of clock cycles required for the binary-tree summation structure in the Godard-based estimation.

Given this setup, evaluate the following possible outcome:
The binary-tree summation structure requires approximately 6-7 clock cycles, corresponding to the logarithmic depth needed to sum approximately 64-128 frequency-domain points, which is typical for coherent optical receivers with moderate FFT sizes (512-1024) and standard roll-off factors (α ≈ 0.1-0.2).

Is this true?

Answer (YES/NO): YES